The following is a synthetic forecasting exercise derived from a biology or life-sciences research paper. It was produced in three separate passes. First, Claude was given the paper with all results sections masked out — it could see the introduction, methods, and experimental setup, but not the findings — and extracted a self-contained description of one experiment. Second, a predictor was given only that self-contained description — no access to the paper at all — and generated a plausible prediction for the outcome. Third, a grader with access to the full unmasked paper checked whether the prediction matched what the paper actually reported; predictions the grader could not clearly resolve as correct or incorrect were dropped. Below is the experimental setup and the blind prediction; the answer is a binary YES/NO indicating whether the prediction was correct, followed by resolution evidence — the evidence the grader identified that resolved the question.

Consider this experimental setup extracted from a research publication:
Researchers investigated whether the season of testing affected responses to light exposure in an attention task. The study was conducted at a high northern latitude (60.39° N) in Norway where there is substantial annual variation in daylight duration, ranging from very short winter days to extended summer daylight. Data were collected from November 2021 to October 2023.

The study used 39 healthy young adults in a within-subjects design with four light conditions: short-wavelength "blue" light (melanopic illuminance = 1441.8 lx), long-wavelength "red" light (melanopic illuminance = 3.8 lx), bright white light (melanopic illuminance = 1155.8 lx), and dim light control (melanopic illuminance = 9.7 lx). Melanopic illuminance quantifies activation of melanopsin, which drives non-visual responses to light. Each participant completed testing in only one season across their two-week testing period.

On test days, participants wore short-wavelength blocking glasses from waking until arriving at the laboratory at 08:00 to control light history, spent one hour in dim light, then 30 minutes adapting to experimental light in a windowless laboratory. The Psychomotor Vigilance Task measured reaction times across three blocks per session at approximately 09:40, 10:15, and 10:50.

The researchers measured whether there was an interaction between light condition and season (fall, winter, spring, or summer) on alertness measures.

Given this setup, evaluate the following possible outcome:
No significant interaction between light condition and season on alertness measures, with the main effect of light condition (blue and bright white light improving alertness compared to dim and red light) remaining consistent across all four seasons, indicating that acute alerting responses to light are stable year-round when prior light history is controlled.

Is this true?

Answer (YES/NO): NO